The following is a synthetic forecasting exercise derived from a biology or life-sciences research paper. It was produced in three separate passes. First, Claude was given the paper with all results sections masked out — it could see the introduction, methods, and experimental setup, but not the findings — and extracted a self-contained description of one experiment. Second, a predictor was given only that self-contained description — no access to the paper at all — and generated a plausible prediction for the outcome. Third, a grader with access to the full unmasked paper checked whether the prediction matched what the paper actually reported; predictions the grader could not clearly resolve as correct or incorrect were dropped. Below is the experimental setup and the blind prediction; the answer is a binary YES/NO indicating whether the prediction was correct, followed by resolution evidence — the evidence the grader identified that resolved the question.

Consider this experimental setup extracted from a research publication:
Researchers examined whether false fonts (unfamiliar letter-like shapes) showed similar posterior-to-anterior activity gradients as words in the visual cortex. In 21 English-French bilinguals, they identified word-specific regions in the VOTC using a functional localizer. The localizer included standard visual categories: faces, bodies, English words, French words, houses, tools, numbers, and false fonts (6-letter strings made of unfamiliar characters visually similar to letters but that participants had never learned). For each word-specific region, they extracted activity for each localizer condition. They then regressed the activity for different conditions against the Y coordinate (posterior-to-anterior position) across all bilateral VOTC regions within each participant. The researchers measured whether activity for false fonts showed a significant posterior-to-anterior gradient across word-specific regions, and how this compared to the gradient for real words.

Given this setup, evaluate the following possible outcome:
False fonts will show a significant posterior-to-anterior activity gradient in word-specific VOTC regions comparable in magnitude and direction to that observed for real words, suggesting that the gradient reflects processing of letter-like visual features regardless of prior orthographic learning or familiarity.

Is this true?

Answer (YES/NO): NO